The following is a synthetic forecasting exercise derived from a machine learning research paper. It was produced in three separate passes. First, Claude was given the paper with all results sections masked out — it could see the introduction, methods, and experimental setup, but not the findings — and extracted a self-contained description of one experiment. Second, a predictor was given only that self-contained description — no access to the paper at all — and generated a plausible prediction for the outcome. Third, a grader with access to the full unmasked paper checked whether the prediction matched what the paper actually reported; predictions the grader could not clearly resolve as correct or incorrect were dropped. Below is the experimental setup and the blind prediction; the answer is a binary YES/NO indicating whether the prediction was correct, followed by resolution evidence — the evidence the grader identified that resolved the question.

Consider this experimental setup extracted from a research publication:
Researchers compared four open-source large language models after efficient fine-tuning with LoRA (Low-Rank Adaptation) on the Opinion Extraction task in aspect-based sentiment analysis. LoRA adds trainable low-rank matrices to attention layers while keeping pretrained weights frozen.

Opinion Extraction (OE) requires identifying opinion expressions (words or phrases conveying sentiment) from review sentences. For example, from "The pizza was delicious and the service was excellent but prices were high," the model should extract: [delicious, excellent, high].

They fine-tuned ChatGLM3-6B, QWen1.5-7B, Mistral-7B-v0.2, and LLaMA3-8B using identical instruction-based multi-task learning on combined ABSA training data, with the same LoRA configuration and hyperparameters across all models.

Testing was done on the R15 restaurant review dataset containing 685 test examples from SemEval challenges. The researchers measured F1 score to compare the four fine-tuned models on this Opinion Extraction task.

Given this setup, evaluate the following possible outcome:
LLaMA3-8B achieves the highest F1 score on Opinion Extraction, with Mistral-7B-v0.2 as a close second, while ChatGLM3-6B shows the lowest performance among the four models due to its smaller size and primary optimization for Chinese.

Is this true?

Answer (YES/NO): YES